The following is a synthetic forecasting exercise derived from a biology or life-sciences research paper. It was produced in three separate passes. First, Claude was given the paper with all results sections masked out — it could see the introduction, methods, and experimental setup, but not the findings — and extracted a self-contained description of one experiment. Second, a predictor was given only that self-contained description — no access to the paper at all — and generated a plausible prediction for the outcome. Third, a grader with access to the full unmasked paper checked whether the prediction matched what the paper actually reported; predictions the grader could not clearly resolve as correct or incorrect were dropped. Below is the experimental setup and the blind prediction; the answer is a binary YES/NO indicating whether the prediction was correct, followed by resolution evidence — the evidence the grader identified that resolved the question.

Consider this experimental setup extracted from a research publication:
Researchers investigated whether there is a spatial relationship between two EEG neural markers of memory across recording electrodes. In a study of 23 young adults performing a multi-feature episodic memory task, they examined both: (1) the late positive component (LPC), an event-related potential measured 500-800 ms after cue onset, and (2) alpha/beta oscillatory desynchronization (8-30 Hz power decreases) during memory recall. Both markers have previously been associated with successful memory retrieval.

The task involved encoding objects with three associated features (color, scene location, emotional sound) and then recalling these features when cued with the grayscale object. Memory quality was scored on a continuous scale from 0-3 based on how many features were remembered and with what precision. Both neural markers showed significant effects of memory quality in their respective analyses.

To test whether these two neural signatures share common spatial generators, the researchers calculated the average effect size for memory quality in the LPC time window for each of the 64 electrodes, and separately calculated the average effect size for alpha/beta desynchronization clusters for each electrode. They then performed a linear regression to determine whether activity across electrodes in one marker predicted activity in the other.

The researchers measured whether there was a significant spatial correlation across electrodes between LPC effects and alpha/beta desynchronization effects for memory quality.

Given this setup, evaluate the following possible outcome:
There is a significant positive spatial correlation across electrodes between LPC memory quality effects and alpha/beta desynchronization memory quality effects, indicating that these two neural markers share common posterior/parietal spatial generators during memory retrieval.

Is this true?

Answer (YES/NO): NO